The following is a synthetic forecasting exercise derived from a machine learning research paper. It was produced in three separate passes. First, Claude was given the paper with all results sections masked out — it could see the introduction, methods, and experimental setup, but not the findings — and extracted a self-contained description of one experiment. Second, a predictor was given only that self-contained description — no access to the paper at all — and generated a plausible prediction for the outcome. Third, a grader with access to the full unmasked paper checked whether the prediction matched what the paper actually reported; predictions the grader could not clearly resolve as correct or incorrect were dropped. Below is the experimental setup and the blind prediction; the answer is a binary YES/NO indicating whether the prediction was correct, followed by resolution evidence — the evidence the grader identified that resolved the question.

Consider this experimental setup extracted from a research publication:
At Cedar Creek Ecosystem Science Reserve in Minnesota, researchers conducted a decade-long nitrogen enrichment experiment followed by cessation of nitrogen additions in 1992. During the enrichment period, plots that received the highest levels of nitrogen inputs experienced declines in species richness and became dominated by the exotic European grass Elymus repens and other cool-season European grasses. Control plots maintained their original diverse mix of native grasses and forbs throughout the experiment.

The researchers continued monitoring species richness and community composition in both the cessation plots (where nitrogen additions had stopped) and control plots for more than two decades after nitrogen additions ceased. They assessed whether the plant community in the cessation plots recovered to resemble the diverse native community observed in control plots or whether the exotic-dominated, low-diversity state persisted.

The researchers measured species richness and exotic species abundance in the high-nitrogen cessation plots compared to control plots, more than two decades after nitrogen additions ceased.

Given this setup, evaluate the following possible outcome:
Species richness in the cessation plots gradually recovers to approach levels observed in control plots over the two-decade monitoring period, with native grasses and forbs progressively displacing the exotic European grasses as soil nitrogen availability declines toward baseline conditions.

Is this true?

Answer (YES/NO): NO